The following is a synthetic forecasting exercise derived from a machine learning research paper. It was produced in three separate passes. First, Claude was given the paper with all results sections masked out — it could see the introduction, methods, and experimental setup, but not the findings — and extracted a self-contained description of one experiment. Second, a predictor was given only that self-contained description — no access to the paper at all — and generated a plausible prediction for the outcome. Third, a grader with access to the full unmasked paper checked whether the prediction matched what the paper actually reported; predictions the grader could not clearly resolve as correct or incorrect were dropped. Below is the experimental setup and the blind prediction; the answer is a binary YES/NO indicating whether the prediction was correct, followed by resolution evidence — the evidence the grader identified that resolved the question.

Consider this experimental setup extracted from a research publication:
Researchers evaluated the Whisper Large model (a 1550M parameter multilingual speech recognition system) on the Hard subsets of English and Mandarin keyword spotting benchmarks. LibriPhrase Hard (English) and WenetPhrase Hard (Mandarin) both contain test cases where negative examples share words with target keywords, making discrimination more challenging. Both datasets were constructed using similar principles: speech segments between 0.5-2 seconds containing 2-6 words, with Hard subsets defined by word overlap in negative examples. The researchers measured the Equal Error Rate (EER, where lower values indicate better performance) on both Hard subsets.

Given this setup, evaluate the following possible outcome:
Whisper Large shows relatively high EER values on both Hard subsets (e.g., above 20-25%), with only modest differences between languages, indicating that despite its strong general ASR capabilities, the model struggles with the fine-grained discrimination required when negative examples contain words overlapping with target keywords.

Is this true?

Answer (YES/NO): NO